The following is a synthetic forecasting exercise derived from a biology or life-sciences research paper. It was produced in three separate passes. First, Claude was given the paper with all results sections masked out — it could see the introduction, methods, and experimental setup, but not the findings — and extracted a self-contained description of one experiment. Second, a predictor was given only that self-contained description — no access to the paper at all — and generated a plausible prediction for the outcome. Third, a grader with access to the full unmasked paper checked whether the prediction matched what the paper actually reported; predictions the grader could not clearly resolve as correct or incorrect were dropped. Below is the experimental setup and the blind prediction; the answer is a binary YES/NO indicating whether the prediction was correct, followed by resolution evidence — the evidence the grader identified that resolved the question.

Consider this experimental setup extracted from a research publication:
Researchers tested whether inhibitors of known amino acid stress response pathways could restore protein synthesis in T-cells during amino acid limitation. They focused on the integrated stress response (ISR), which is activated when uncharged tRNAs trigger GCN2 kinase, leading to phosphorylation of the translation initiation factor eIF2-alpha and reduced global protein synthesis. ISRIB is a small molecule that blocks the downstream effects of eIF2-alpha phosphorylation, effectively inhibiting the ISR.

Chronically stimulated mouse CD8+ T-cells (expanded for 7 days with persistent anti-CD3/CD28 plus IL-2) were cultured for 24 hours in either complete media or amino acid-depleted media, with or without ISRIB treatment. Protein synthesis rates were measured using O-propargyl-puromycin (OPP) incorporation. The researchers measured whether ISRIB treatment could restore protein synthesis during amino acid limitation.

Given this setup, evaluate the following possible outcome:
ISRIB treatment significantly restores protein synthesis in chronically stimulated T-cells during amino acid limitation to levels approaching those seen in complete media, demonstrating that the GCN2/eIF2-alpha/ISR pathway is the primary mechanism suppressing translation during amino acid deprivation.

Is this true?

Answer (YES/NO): NO